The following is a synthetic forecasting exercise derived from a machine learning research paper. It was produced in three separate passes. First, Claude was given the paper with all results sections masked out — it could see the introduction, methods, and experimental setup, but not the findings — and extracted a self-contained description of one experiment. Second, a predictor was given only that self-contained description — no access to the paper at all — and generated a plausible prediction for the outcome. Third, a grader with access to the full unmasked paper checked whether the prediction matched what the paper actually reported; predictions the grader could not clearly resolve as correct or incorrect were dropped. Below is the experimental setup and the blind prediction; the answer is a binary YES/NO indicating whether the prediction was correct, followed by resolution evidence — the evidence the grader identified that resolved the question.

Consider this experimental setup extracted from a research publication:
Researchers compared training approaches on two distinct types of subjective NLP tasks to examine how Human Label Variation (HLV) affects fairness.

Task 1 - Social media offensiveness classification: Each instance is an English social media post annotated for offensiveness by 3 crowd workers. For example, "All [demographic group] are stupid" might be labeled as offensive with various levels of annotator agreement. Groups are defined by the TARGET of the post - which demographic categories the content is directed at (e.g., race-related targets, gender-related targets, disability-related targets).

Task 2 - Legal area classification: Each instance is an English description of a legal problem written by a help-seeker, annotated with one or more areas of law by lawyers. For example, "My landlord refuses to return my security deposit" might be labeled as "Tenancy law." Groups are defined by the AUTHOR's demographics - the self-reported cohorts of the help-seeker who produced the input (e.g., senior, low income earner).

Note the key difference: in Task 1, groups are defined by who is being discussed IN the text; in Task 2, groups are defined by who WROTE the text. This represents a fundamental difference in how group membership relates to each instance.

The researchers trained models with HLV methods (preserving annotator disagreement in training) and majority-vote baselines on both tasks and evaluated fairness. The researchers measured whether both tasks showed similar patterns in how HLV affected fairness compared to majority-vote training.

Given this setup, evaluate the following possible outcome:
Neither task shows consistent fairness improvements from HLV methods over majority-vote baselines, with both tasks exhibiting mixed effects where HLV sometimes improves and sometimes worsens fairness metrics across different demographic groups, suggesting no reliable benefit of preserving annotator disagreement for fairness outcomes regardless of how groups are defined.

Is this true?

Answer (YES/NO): NO